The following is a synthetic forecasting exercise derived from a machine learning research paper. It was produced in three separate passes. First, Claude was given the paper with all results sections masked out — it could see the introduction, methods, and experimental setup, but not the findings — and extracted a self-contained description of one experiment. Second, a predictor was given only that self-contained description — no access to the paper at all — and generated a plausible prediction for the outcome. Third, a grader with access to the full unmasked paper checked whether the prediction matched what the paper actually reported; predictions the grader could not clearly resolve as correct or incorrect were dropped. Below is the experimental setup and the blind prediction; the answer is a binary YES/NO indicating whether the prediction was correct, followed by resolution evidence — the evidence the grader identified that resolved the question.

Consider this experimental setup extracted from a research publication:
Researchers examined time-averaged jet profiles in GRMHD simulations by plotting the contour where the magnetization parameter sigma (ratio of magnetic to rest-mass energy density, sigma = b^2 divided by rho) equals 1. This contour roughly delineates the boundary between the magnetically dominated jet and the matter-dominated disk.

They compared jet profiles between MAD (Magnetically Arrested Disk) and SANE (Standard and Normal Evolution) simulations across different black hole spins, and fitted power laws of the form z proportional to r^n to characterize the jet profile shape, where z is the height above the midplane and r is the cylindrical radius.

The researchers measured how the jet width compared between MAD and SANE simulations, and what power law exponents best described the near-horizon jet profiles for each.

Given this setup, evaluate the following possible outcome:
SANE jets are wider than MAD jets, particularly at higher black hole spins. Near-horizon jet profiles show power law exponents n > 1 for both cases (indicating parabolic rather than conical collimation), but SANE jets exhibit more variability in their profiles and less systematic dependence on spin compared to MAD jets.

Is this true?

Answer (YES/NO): NO